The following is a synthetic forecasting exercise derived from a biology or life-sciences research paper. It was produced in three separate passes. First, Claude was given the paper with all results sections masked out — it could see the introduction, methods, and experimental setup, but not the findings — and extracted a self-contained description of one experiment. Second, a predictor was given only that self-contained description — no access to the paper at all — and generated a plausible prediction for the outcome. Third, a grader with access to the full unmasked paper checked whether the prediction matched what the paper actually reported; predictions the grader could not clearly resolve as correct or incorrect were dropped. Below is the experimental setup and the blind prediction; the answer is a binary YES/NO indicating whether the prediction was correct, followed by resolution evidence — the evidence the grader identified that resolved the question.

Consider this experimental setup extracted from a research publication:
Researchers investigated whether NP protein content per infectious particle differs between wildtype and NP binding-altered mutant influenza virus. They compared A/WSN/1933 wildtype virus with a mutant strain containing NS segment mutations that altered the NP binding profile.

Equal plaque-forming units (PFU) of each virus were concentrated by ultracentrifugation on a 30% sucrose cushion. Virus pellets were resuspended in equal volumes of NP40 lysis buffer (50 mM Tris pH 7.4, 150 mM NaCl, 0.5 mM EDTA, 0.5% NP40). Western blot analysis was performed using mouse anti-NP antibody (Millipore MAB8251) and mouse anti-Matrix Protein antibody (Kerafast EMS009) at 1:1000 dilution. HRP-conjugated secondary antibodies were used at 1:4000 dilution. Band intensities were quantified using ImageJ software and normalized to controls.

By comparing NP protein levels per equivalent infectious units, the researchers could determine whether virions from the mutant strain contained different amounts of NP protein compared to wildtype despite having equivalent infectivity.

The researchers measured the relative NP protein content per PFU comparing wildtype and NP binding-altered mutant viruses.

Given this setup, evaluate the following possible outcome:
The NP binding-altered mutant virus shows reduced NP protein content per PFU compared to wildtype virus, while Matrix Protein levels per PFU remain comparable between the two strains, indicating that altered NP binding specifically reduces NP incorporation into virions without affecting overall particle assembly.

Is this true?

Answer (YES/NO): NO